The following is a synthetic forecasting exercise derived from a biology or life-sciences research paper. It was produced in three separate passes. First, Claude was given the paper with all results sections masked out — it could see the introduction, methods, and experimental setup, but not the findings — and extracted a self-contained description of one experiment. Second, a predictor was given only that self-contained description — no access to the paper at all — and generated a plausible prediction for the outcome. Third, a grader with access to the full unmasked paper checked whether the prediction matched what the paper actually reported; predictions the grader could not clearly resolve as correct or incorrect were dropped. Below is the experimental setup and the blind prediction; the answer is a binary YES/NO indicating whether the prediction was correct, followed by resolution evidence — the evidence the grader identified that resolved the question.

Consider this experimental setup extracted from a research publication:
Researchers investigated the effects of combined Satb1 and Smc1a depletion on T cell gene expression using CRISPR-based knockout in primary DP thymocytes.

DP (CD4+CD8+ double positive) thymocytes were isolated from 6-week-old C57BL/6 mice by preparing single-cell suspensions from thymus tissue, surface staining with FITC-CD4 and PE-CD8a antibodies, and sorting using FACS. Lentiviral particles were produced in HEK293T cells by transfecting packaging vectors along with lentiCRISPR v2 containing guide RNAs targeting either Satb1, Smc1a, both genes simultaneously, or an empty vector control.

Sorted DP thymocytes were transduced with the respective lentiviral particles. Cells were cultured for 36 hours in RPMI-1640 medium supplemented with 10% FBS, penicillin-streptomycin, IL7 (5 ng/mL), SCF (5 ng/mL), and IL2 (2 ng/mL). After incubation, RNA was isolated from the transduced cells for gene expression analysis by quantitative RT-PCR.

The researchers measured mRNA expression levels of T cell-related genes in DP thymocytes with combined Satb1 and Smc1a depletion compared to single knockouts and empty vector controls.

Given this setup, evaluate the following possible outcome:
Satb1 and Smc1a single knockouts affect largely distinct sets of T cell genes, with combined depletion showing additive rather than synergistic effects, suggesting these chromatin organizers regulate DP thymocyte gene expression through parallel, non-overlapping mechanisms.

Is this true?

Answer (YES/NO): NO